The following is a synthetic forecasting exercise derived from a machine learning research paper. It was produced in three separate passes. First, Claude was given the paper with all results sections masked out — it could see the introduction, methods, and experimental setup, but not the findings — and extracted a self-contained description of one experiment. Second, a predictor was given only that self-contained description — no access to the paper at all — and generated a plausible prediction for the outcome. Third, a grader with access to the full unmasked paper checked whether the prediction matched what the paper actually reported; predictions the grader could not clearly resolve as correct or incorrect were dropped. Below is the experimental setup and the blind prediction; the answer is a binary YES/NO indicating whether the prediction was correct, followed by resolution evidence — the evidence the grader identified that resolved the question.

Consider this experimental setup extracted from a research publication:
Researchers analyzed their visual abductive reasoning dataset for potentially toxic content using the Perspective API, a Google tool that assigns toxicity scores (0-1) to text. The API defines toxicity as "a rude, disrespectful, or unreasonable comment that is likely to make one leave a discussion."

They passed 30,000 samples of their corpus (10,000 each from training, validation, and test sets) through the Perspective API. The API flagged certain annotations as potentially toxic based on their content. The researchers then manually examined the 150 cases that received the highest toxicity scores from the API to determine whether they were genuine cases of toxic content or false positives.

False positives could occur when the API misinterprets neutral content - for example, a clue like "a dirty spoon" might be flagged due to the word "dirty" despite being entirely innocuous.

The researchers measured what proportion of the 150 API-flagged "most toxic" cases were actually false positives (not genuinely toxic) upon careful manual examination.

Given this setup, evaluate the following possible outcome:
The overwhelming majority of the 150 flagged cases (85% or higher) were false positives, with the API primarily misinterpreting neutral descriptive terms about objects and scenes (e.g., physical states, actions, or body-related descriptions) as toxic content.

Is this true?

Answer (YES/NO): YES